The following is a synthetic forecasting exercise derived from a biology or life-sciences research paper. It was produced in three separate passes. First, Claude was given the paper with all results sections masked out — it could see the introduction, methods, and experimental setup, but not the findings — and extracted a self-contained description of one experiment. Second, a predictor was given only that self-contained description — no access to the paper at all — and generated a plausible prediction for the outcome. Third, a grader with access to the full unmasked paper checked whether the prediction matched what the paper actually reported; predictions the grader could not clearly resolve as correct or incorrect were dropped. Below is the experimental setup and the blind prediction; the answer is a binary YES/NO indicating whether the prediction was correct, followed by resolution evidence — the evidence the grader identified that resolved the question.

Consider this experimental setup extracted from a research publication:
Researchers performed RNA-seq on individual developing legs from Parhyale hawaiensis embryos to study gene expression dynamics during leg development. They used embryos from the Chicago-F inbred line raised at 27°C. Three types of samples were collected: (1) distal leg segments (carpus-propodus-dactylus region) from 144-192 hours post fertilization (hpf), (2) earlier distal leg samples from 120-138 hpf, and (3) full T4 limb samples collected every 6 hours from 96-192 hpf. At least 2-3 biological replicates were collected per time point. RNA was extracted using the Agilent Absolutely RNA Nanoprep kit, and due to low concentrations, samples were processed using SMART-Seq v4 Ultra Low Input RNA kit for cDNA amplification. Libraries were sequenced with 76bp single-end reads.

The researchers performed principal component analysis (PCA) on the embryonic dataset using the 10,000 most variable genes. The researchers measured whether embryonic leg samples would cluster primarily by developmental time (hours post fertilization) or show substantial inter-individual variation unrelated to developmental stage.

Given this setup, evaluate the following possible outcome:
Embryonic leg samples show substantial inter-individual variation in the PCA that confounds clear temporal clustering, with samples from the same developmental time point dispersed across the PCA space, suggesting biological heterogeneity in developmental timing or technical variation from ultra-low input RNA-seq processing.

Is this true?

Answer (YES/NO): NO